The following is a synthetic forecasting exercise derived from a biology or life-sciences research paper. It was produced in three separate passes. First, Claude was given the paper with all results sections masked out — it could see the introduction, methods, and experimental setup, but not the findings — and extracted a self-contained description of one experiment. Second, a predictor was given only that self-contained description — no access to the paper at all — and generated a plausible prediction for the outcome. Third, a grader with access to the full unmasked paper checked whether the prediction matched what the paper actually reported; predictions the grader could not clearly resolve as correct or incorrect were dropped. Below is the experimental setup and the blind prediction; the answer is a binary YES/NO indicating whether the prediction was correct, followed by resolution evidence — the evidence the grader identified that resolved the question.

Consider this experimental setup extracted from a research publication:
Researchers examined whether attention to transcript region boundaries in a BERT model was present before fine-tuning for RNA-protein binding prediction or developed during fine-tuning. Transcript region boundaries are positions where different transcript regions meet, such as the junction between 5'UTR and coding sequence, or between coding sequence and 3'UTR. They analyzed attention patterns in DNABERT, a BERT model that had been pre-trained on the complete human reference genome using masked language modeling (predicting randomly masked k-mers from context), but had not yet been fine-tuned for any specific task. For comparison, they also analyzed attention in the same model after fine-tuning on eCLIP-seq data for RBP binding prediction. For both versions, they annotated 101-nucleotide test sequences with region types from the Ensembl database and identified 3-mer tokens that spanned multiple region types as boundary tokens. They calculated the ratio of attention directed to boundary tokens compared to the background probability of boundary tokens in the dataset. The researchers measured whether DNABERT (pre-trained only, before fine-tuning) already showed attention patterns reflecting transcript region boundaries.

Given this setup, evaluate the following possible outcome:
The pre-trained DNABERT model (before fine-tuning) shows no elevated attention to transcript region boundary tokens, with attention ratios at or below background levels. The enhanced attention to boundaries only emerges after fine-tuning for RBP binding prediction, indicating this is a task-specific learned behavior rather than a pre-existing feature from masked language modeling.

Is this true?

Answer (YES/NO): NO